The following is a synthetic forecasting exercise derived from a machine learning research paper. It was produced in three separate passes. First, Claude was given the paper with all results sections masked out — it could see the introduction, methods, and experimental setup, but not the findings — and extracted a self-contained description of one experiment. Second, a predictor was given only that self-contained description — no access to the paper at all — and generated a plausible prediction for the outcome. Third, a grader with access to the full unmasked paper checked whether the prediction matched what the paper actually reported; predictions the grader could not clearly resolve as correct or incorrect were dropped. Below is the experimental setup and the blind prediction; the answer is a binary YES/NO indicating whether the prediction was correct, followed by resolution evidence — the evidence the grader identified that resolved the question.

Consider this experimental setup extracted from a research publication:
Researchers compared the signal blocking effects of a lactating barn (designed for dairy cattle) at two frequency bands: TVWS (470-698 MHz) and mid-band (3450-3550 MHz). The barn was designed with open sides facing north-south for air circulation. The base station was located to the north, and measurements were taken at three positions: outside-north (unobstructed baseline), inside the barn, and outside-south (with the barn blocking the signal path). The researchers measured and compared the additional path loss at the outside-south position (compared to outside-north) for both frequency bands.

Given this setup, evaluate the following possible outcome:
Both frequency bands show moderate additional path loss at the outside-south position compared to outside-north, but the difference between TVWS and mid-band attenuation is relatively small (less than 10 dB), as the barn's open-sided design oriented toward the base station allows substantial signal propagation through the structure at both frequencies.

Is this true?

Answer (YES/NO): NO